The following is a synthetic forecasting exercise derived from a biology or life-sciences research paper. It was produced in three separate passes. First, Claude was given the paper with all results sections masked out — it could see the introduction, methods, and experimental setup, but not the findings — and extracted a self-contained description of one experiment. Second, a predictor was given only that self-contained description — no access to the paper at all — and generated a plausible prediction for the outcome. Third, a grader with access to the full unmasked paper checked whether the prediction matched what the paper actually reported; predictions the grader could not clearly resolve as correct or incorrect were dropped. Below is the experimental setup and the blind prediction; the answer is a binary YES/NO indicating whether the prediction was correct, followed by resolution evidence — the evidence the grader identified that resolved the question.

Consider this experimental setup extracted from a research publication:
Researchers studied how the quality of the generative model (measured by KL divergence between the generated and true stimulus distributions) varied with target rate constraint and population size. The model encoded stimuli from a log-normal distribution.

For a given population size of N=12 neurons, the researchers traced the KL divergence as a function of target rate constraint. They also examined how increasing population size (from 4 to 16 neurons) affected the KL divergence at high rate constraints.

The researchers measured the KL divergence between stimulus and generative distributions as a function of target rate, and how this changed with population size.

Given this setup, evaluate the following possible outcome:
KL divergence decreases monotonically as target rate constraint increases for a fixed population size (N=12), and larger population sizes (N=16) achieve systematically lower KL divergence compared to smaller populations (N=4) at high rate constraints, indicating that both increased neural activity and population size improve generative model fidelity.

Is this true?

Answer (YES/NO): NO